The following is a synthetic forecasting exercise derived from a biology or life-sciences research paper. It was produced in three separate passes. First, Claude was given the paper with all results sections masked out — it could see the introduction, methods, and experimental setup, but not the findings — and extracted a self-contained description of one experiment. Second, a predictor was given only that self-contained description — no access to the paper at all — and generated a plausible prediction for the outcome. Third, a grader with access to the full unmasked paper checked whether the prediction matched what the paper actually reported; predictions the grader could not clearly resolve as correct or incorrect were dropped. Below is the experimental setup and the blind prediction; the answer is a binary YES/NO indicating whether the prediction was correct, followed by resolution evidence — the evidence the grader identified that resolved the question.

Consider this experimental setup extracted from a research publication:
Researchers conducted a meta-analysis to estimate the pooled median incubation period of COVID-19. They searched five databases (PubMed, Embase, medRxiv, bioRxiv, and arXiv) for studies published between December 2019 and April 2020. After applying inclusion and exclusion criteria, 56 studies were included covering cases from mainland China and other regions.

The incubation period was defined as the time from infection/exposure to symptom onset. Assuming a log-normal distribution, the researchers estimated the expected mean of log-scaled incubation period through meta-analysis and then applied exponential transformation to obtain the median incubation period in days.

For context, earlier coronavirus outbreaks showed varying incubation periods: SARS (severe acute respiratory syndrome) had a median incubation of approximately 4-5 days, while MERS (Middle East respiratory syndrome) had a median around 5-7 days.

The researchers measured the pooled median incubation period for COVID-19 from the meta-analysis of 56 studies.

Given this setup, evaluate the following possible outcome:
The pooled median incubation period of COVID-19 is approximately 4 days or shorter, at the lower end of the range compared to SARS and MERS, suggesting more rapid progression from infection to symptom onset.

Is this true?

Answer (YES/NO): NO